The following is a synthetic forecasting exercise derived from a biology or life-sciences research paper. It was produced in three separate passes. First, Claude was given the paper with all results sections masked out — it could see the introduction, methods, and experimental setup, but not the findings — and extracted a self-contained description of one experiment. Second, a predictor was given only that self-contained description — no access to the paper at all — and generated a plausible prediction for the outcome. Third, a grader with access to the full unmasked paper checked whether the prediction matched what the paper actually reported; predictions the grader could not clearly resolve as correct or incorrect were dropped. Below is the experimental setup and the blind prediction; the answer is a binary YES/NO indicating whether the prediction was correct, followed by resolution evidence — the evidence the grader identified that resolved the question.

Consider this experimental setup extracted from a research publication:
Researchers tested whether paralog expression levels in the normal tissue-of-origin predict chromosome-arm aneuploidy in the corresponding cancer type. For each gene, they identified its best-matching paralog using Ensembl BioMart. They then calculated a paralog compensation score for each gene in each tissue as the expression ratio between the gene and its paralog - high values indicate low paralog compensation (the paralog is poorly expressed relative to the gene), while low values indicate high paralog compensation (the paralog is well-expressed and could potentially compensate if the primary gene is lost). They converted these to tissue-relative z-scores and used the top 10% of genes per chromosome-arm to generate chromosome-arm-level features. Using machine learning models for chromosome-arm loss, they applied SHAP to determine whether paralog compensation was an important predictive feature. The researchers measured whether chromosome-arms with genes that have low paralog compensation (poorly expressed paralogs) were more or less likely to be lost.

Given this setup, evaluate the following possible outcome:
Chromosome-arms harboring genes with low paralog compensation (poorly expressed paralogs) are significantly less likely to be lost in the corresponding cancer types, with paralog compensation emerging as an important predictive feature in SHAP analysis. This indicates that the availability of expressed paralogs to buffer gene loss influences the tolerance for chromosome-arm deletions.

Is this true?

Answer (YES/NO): YES